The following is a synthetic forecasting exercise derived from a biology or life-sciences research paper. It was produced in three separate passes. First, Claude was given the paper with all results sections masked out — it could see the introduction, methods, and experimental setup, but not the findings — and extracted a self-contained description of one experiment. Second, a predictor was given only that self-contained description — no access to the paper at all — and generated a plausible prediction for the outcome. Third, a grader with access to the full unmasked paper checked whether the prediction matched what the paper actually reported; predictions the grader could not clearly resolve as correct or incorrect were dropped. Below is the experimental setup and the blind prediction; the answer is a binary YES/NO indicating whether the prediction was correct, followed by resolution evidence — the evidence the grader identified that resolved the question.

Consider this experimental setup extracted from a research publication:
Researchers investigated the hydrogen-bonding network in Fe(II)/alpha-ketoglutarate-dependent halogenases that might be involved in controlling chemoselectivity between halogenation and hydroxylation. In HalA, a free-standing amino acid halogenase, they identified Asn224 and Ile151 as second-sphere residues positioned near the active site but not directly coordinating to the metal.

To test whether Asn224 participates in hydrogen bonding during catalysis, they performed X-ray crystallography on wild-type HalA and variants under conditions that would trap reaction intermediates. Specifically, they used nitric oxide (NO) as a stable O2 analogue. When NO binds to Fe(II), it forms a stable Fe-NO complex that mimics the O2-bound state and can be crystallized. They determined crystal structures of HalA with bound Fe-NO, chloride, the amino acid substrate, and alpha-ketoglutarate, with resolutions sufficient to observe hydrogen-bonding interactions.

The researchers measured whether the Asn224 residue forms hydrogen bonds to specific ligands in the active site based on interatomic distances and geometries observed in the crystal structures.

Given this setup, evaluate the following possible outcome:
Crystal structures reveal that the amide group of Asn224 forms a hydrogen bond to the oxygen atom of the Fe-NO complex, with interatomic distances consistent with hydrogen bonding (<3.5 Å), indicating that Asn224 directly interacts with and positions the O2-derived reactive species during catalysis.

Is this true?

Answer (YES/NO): NO